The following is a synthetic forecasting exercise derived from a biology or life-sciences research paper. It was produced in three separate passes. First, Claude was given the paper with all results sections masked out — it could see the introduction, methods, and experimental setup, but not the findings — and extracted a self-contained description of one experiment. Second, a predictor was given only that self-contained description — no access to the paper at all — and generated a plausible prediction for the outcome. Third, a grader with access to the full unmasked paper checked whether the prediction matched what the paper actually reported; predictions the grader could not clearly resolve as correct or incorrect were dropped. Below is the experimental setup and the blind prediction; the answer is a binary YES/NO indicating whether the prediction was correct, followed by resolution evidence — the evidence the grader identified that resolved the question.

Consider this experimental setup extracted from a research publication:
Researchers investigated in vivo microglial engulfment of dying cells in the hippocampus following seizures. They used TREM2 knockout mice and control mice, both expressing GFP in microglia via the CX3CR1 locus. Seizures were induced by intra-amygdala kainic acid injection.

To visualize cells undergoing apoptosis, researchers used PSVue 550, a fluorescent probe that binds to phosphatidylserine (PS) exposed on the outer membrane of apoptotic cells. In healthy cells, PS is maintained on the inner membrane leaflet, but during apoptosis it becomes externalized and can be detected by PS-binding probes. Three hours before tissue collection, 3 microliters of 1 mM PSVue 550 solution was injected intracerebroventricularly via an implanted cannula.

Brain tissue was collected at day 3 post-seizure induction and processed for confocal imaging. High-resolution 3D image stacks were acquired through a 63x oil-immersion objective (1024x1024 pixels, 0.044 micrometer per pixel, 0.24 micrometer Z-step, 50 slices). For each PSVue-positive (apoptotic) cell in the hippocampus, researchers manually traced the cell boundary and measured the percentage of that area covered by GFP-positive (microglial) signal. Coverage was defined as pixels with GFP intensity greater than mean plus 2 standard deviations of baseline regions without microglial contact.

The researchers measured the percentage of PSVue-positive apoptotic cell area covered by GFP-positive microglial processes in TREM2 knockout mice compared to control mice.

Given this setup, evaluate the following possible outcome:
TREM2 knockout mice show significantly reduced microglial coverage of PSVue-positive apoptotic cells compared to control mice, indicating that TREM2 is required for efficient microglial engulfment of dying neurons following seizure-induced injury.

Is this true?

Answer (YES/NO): NO